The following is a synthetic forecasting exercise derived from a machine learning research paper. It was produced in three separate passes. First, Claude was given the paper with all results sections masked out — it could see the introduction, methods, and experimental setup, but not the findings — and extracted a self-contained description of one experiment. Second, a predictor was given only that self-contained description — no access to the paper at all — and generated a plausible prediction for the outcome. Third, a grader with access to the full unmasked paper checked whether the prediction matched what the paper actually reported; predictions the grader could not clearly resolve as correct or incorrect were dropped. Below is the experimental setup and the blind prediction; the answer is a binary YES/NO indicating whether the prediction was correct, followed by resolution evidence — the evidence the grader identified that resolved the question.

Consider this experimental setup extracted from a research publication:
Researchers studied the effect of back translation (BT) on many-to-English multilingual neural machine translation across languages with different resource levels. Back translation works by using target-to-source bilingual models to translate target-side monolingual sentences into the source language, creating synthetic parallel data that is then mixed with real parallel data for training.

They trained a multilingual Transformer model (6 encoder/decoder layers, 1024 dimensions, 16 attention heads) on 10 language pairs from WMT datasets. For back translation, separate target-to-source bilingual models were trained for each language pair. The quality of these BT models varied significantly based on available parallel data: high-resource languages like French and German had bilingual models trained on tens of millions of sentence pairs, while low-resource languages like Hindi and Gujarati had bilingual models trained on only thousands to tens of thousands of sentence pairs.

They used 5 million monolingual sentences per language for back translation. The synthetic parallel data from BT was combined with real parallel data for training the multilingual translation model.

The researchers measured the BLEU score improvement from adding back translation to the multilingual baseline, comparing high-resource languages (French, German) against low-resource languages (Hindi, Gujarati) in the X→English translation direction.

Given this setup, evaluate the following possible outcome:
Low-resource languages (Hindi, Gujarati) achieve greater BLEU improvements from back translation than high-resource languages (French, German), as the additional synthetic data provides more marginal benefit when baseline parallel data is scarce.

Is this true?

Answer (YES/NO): YES